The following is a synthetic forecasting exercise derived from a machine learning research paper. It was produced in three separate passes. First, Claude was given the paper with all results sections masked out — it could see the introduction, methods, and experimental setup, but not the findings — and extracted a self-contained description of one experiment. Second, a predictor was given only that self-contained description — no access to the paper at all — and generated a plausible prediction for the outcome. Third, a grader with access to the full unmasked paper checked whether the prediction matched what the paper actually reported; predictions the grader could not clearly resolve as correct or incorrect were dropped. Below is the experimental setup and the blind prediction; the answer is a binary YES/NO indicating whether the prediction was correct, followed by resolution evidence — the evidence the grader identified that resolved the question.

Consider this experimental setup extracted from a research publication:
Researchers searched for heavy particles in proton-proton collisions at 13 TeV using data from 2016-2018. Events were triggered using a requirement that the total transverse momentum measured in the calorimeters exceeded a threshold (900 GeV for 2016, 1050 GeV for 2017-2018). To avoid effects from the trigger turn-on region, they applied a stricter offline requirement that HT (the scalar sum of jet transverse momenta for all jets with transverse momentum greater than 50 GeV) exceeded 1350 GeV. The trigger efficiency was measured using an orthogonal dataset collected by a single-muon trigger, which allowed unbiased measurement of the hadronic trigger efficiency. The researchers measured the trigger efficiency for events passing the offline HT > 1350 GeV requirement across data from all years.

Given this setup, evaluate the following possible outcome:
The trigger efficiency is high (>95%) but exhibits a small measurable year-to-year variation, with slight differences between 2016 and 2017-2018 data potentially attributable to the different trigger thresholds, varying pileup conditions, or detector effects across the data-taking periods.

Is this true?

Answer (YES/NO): NO